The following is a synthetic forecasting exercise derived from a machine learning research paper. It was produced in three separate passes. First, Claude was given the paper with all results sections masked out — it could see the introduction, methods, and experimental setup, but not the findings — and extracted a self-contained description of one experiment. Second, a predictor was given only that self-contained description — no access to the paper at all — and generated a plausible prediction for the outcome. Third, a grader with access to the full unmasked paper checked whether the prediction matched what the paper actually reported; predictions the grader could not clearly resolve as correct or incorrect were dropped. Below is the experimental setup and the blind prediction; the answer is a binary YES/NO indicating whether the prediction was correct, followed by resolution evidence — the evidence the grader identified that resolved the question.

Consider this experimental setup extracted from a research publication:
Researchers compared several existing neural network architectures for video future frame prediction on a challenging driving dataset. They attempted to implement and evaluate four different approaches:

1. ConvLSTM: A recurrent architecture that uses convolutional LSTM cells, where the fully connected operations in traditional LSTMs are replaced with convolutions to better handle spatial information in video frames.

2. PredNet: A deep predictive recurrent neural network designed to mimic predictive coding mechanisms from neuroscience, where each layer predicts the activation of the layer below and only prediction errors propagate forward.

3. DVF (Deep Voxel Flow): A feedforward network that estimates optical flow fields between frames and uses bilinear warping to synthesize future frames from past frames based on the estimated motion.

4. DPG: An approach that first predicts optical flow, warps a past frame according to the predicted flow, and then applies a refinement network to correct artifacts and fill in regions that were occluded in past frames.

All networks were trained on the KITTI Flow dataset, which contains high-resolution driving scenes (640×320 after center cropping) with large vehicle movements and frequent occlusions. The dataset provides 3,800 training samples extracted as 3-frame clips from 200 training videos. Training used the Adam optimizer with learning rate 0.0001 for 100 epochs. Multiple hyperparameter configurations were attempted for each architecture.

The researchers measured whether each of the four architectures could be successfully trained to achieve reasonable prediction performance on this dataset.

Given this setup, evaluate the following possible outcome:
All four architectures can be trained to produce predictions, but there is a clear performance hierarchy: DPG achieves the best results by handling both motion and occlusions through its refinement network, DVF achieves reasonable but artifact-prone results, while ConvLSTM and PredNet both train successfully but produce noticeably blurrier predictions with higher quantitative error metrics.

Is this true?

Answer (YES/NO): NO